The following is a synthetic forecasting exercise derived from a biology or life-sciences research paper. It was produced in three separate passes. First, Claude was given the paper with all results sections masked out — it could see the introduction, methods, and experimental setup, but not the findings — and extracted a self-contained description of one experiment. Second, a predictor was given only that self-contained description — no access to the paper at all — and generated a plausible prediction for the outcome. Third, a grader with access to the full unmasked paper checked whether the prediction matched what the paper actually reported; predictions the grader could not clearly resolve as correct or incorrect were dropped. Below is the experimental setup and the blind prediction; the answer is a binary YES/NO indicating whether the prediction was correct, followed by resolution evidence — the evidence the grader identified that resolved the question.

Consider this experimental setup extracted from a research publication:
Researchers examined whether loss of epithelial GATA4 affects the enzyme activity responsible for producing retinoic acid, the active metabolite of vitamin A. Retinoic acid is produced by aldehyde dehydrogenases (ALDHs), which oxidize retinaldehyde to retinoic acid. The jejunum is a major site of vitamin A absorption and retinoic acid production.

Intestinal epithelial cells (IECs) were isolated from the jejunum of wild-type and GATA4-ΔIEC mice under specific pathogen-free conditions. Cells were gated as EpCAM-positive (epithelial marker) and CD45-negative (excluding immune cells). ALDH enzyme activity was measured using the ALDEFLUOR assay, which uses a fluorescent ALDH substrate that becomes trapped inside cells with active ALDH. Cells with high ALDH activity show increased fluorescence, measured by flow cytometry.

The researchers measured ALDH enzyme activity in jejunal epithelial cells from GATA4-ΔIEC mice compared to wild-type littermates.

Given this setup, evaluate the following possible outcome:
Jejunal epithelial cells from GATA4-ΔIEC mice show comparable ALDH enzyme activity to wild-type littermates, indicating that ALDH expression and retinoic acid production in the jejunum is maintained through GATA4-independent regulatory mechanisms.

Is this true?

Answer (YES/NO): NO